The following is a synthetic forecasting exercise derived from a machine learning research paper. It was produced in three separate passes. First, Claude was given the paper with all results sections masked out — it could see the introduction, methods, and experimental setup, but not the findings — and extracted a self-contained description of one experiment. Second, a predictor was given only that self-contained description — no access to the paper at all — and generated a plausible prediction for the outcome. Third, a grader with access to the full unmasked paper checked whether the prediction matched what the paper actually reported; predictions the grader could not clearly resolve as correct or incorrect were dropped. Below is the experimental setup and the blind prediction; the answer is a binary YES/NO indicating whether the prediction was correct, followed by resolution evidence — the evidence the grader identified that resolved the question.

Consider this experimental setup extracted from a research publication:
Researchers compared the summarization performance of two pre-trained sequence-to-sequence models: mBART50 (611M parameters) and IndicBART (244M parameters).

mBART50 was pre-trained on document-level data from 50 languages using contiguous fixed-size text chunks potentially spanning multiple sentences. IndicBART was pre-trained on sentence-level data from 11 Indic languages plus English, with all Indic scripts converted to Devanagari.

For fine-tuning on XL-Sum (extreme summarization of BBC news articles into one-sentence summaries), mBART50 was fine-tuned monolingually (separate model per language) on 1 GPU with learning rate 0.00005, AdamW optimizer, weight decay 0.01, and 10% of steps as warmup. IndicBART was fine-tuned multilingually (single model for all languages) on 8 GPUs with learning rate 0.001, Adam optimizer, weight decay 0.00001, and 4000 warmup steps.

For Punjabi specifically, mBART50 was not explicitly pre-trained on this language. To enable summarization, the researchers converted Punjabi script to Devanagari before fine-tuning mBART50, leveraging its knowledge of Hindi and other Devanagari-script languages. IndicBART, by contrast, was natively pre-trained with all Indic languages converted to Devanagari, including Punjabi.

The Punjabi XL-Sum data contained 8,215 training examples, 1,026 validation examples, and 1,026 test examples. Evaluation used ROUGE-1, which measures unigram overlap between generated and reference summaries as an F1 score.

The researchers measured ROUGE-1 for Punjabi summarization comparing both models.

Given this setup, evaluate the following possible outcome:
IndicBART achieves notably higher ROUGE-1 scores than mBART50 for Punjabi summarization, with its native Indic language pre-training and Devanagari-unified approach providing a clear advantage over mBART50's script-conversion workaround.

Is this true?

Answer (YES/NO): YES